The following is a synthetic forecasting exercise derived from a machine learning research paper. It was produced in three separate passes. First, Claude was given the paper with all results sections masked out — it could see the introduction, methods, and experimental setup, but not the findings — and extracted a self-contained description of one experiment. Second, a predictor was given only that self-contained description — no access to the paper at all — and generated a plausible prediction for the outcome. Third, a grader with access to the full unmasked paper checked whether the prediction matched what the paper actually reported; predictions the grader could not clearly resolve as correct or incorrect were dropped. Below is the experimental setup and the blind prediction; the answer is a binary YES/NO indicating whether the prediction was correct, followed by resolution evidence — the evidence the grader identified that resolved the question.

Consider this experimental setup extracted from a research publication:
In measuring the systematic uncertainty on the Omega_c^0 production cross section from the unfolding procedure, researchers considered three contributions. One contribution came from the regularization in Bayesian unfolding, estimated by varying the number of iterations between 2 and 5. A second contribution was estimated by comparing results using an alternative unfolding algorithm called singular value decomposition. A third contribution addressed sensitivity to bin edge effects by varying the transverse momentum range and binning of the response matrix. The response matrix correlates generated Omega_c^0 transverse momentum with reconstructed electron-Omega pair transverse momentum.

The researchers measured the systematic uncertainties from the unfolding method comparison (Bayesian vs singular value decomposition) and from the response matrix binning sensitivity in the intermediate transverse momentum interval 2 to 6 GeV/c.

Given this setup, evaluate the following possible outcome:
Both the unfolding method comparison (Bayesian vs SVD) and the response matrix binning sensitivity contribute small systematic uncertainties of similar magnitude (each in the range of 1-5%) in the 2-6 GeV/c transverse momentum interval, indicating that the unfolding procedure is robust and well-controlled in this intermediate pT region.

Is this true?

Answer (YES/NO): NO